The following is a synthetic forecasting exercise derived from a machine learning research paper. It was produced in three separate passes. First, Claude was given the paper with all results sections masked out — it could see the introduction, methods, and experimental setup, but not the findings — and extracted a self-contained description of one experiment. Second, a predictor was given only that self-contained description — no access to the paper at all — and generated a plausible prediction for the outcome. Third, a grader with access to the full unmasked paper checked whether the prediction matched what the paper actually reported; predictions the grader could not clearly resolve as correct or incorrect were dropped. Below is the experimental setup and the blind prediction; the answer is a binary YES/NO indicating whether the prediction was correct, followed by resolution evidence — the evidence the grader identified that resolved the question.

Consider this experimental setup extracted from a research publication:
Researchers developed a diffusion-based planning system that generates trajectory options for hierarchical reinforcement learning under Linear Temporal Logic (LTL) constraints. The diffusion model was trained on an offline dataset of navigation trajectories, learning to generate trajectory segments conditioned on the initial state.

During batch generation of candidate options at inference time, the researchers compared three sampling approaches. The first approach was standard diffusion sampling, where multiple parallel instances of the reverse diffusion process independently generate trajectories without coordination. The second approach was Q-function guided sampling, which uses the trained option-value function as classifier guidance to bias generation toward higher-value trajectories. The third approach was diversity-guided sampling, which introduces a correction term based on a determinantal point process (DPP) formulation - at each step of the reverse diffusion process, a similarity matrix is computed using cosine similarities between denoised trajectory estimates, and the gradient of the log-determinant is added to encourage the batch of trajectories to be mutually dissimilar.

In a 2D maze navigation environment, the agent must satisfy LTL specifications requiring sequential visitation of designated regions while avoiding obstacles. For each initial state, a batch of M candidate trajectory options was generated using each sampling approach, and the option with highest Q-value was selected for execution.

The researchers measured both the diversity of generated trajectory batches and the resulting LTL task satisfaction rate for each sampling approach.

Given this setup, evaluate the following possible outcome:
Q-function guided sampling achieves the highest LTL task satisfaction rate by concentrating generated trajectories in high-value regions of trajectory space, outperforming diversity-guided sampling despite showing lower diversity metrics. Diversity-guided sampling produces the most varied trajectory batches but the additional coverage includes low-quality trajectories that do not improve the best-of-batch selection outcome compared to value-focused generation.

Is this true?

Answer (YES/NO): NO